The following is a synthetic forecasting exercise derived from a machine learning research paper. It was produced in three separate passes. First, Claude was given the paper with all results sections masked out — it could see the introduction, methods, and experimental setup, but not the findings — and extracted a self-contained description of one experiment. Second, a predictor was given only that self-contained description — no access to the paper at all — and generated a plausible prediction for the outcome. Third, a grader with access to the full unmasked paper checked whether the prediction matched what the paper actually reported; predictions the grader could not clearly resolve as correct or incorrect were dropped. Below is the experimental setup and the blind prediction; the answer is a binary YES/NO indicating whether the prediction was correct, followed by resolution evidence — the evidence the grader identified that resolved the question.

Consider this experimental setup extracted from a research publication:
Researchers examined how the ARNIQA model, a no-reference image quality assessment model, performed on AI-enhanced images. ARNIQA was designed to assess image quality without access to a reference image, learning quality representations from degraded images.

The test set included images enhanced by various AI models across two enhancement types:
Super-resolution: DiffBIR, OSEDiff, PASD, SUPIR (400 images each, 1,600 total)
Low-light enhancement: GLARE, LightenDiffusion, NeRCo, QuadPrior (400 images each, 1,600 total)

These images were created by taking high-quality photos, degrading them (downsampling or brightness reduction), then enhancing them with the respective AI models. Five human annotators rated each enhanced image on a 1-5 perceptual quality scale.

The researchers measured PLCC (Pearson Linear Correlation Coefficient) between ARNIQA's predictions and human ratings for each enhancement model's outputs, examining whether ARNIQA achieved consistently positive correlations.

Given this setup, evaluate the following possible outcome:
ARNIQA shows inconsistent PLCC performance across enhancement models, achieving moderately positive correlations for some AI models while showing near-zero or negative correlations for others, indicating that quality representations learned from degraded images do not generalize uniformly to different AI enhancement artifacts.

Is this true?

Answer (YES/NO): YES